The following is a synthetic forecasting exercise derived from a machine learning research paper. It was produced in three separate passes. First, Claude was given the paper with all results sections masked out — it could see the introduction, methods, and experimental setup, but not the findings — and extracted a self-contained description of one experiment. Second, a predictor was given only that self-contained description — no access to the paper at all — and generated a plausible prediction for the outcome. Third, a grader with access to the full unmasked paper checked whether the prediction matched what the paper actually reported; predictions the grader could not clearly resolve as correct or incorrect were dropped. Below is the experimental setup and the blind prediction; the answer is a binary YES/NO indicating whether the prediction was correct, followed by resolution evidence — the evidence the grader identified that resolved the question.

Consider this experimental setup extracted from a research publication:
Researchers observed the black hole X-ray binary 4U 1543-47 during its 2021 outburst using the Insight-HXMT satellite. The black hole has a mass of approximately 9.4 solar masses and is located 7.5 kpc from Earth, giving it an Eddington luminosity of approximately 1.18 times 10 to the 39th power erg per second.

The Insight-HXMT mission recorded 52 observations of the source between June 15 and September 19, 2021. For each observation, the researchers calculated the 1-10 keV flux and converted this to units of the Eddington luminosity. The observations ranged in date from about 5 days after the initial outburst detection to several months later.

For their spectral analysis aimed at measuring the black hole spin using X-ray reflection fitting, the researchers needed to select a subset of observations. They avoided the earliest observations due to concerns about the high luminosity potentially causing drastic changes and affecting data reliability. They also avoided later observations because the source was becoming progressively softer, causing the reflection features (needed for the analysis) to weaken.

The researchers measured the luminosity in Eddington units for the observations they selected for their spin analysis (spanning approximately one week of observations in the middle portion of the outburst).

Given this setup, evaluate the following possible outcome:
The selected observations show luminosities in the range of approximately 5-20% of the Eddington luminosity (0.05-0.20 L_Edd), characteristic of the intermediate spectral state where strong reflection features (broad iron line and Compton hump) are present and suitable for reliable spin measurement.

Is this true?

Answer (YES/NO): NO